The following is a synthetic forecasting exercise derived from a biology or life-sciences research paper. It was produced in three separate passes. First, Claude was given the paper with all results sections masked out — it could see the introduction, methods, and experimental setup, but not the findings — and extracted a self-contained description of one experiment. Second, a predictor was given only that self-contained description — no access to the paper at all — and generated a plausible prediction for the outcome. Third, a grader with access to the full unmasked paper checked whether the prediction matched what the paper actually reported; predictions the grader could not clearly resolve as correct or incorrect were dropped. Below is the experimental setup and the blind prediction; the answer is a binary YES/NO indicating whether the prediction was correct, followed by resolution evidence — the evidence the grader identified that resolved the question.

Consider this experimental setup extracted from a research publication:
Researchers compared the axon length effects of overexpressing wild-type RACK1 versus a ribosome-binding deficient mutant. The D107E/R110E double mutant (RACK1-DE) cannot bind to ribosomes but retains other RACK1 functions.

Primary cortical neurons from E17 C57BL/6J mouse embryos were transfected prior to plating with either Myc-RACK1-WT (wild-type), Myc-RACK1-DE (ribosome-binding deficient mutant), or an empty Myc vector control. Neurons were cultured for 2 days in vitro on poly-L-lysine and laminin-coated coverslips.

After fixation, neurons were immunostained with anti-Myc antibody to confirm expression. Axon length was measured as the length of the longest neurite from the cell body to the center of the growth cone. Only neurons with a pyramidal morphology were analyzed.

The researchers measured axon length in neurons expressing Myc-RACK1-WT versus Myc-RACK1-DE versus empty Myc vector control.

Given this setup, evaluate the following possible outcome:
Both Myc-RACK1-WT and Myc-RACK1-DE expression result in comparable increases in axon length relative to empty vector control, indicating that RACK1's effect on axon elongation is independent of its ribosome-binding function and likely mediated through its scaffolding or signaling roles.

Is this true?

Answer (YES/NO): NO